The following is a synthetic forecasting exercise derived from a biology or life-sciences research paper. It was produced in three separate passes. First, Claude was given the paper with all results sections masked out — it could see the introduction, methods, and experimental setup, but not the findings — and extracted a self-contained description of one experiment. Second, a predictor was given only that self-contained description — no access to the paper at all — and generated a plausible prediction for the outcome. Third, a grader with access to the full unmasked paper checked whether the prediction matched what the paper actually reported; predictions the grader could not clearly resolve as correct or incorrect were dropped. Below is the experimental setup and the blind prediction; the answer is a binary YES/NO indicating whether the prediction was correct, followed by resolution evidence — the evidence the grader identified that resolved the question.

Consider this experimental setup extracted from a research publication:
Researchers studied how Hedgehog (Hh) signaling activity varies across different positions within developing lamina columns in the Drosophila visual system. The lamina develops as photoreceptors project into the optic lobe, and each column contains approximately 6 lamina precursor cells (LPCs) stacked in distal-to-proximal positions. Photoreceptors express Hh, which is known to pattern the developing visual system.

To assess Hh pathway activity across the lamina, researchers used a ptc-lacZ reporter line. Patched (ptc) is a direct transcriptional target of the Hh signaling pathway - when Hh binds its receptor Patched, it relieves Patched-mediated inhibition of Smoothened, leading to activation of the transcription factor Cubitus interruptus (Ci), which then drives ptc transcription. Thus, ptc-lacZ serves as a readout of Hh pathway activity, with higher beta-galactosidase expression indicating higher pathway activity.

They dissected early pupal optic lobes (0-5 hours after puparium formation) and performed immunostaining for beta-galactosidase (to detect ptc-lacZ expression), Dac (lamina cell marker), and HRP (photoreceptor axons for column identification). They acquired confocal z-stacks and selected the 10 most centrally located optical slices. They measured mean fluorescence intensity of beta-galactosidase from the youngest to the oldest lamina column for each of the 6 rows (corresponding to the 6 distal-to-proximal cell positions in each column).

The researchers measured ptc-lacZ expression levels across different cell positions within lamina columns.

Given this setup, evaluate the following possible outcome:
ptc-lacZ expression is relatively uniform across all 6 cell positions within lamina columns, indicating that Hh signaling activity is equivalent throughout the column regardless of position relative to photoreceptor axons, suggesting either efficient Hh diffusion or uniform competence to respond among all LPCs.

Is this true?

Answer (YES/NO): NO